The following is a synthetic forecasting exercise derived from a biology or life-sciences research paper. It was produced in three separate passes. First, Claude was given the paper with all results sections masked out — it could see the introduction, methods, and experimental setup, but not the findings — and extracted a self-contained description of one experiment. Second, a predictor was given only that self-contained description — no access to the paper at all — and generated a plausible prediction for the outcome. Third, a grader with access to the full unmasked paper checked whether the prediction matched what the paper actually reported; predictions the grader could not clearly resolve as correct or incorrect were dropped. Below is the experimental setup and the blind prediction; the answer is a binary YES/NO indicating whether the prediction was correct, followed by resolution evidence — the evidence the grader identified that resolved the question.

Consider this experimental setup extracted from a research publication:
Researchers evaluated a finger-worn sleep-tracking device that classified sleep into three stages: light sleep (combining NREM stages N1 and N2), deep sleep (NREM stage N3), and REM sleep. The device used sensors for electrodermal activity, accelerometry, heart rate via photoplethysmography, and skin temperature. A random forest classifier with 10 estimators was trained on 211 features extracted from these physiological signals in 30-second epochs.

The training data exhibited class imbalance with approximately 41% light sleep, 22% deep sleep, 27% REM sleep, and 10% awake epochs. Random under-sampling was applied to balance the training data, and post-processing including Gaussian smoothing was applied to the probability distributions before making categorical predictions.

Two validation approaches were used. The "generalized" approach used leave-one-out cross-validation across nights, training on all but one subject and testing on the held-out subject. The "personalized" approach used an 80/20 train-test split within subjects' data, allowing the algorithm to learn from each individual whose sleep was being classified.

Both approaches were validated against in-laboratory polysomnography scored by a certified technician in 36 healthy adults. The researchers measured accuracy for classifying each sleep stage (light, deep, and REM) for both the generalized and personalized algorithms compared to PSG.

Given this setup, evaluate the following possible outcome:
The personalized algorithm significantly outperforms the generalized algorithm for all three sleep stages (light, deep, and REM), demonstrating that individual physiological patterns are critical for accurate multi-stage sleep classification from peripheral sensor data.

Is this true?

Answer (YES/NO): YES